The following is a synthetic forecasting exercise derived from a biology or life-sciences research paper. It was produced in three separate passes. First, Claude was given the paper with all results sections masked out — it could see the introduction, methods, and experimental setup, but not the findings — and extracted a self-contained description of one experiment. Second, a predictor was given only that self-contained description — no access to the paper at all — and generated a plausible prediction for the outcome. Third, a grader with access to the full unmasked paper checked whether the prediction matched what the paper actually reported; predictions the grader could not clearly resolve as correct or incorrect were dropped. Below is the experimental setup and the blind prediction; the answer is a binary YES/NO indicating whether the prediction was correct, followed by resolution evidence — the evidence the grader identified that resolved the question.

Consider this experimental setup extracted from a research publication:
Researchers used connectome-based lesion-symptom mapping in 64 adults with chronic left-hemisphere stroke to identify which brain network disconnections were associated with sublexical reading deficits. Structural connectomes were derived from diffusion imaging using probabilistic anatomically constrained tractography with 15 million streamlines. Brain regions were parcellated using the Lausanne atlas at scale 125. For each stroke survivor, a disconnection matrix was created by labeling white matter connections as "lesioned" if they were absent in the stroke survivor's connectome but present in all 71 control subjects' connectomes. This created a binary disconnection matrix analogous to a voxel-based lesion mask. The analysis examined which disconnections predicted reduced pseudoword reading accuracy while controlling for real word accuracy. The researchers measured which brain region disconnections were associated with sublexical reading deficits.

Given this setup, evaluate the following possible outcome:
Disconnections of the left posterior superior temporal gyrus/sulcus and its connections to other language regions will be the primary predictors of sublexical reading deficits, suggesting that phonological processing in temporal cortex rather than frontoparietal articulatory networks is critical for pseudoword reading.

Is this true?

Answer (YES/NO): NO